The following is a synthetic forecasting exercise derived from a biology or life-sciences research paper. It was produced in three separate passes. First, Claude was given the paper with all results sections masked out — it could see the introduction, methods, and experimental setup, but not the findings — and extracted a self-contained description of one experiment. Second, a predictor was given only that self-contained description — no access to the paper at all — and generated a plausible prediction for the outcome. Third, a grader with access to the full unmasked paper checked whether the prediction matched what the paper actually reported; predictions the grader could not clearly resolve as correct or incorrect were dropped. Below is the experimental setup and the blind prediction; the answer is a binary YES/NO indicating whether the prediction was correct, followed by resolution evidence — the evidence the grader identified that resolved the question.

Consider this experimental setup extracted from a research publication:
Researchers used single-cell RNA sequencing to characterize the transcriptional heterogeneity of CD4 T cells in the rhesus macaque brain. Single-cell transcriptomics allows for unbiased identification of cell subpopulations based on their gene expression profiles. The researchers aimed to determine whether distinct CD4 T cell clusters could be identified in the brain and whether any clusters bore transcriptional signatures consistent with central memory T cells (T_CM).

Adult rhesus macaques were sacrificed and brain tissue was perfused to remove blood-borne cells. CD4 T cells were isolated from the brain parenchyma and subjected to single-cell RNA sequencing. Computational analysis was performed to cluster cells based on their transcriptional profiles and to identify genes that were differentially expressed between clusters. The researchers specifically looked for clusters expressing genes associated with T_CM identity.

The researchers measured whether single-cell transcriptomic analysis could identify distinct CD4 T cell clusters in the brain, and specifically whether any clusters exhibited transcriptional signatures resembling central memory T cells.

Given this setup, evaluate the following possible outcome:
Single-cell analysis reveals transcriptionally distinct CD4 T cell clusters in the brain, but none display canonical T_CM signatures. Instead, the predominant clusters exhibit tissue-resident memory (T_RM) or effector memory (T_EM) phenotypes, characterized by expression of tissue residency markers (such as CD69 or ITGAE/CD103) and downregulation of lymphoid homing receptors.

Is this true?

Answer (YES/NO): NO